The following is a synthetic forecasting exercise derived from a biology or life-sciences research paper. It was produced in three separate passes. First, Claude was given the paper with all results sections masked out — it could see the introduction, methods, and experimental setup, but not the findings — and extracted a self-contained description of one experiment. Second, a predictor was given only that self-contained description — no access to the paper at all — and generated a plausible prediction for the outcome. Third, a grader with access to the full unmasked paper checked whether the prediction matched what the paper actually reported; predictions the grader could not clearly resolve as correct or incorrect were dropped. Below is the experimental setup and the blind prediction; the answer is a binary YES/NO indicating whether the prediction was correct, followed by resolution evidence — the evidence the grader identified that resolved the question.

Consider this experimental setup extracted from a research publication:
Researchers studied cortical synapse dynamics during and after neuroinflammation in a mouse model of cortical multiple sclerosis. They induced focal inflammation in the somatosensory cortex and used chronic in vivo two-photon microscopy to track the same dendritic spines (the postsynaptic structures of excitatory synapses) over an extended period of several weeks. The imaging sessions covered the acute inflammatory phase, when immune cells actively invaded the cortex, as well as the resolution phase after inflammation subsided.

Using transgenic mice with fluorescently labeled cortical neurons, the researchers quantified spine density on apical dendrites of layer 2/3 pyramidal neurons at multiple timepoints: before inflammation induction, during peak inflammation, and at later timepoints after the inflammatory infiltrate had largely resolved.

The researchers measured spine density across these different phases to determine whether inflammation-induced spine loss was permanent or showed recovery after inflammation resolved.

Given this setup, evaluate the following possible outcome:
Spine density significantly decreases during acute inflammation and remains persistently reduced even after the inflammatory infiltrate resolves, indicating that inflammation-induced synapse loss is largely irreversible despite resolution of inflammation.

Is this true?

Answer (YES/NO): NO